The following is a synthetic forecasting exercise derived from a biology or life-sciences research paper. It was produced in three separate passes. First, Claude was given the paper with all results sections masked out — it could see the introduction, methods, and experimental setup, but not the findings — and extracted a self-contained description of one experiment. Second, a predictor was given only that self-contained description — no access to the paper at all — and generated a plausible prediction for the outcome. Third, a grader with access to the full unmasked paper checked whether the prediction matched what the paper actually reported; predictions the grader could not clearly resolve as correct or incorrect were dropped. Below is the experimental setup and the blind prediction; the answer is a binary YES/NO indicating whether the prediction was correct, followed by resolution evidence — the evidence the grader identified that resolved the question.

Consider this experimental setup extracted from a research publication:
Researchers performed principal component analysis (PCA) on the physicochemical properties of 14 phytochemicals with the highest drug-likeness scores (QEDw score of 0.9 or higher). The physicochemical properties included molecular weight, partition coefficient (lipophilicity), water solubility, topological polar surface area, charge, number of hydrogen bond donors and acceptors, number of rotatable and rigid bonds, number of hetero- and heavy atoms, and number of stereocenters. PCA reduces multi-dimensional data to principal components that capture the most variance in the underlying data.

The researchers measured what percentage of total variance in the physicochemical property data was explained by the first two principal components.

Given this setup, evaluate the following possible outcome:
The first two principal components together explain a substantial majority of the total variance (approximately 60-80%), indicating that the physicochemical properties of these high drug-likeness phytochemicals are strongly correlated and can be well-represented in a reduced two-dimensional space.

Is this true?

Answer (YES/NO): YES